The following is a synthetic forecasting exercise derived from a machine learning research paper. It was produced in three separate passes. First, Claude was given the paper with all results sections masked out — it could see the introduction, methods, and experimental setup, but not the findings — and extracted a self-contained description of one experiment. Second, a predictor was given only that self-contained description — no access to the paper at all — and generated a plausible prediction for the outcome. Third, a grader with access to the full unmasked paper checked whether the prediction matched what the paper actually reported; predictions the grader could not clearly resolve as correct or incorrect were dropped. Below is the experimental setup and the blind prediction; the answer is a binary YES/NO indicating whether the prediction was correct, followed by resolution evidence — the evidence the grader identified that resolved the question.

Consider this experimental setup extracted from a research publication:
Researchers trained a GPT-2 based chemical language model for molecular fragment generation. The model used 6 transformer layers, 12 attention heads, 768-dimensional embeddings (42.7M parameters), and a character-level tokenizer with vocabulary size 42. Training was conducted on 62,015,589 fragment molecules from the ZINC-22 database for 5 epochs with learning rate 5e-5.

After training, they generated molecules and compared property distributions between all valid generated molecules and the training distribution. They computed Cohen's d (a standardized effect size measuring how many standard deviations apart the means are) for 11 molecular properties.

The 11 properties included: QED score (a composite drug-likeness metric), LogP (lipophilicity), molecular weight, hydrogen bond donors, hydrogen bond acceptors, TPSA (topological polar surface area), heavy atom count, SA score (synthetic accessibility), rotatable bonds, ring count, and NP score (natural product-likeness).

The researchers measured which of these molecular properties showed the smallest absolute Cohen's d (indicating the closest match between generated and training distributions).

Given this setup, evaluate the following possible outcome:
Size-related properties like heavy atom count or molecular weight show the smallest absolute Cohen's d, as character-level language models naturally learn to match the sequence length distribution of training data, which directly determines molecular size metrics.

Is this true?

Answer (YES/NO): NO